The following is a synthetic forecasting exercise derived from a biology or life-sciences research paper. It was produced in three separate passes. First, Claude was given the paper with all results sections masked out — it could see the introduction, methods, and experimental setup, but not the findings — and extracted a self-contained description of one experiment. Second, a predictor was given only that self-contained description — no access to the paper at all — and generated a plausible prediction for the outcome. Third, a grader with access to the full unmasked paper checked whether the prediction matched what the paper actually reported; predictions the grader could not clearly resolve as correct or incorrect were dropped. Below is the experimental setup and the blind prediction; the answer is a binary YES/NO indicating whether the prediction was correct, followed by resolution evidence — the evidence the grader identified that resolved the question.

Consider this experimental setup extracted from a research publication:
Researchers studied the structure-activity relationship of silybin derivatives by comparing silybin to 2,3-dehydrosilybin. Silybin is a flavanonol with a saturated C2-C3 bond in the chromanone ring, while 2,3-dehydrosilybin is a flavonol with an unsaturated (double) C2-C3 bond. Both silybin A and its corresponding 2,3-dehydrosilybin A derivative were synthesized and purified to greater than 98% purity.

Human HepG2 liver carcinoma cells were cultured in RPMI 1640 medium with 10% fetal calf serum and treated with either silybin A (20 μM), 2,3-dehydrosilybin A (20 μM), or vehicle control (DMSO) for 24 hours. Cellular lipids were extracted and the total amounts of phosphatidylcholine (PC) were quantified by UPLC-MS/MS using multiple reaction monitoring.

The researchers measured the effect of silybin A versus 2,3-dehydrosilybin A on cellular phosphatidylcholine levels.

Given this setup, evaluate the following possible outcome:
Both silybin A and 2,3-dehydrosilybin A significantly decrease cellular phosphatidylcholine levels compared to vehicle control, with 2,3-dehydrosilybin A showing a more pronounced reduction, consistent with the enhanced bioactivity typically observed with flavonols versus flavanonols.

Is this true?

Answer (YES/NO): NO